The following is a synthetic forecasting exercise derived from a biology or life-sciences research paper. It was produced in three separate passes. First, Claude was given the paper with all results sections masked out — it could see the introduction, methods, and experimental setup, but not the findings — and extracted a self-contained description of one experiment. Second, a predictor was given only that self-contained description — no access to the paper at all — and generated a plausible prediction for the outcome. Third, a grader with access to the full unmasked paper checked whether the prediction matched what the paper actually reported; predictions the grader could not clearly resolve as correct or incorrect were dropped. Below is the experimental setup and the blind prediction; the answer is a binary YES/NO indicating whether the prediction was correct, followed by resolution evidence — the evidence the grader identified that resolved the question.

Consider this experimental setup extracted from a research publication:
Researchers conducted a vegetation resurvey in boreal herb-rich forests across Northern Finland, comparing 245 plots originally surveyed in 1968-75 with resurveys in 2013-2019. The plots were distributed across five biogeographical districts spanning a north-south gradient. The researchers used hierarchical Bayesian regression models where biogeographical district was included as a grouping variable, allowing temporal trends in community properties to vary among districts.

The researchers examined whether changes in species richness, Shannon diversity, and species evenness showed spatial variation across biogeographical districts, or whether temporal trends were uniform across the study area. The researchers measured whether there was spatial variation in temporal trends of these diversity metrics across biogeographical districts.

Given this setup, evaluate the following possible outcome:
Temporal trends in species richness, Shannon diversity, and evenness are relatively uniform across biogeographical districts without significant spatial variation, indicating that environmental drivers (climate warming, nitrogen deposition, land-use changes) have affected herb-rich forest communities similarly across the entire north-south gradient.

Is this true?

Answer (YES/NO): NO